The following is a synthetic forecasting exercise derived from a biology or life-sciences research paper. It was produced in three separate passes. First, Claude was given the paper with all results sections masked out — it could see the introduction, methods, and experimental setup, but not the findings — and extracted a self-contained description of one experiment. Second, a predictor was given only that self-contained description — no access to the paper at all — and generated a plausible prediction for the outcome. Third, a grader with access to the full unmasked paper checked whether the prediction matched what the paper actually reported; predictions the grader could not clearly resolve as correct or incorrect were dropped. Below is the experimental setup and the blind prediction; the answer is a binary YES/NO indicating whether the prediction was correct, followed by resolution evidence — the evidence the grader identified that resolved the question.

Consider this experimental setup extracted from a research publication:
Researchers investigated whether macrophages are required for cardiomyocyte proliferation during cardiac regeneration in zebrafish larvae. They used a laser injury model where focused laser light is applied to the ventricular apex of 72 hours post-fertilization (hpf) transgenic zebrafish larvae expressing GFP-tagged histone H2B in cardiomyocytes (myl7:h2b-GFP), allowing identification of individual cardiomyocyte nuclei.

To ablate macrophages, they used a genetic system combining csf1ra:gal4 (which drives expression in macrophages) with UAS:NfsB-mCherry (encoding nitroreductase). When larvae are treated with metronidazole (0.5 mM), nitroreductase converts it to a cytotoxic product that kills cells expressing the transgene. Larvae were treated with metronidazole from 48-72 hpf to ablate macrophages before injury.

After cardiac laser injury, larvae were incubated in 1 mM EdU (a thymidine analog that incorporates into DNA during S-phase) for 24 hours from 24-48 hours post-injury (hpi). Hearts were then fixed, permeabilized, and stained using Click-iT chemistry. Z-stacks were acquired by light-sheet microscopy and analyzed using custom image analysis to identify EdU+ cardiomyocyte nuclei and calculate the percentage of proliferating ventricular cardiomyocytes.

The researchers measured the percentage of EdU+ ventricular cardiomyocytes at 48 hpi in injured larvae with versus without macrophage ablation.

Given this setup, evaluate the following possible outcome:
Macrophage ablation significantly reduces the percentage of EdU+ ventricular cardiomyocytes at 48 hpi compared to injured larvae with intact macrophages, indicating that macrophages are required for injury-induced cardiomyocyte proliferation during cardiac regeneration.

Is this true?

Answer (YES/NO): YES